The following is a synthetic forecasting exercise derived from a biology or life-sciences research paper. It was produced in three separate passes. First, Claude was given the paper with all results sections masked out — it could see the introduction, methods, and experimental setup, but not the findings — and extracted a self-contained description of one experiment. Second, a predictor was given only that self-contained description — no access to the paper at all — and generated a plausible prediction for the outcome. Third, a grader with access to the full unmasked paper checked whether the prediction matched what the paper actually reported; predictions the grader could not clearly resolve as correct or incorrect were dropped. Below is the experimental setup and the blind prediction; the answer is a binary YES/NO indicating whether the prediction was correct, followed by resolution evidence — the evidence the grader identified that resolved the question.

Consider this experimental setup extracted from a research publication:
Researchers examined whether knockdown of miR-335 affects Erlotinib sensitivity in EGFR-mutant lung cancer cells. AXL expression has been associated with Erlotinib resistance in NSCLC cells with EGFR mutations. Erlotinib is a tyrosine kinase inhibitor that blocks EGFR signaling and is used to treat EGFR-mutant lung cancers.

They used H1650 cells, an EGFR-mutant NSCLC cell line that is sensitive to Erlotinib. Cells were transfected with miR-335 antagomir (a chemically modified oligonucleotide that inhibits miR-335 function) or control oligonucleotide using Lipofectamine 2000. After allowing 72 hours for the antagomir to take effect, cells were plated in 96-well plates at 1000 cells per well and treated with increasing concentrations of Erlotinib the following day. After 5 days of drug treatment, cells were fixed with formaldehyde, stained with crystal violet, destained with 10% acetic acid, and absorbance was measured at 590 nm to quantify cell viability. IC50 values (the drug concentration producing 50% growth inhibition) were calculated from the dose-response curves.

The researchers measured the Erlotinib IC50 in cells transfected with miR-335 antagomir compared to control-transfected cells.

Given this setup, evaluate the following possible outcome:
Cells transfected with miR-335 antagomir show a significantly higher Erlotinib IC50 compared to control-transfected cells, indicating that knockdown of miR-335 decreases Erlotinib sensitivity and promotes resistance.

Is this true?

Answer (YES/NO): YES